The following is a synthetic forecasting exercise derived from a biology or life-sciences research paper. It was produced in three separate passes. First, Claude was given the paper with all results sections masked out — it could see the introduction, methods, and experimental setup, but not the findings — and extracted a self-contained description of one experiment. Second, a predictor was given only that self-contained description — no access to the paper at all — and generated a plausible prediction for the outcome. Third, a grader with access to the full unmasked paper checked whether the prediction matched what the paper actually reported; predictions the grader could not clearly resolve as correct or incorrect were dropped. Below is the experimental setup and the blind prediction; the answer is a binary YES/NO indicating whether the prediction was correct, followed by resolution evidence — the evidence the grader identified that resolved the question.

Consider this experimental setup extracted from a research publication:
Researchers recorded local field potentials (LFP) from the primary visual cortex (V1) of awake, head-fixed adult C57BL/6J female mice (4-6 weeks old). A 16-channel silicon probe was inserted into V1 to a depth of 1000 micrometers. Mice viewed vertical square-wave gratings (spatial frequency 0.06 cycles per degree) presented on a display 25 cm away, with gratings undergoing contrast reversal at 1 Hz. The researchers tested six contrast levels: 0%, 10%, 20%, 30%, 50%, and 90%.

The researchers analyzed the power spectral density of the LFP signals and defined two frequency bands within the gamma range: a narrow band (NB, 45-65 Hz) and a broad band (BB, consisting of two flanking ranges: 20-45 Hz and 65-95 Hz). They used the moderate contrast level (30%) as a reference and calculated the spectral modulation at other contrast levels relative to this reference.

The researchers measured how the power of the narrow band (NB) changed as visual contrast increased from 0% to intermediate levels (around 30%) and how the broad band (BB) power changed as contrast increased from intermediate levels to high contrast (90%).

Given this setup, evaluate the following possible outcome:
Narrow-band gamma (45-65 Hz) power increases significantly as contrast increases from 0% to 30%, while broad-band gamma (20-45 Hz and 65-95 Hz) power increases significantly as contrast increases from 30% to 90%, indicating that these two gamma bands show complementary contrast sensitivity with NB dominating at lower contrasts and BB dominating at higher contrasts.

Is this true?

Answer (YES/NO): NO